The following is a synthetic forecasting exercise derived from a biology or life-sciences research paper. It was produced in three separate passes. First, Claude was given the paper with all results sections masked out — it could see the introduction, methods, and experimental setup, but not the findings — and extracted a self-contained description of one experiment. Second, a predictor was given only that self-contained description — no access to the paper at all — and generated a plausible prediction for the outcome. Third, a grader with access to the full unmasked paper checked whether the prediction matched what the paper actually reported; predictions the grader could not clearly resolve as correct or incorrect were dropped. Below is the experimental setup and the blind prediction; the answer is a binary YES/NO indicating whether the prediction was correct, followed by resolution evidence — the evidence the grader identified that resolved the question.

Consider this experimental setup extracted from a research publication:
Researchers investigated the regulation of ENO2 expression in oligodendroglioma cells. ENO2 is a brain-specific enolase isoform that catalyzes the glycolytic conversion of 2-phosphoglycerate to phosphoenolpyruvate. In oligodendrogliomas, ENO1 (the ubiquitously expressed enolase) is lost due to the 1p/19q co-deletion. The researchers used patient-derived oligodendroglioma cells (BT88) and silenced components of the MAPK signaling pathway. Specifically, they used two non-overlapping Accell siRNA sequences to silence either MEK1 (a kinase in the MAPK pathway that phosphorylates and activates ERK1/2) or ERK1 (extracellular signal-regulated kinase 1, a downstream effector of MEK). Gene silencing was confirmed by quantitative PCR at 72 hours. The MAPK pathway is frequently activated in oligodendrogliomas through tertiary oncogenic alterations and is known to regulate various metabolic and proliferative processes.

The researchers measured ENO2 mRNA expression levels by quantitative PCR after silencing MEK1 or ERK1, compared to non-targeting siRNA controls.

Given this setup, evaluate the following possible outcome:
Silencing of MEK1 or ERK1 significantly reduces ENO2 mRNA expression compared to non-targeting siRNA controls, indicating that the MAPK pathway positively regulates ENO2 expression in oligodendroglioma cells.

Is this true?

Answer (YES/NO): YES